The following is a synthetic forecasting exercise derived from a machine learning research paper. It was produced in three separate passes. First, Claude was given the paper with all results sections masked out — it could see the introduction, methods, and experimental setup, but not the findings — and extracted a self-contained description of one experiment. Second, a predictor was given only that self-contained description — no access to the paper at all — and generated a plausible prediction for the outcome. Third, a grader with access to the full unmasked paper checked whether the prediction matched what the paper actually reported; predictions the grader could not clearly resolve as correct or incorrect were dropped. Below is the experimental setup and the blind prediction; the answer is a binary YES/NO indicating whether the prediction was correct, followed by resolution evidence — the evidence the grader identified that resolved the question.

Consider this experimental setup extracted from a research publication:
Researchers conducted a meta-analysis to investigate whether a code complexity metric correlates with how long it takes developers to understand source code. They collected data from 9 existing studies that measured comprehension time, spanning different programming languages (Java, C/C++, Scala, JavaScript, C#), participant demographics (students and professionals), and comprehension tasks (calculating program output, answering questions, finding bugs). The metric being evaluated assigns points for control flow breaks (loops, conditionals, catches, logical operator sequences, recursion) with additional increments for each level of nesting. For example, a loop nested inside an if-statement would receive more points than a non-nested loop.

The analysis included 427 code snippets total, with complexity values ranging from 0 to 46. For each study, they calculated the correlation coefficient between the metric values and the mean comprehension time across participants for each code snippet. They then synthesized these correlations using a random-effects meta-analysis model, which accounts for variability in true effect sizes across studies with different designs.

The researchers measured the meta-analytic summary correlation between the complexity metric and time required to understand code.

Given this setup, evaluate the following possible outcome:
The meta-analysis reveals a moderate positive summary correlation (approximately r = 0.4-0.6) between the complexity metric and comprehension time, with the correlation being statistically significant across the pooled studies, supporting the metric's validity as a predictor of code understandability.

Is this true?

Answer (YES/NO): NO